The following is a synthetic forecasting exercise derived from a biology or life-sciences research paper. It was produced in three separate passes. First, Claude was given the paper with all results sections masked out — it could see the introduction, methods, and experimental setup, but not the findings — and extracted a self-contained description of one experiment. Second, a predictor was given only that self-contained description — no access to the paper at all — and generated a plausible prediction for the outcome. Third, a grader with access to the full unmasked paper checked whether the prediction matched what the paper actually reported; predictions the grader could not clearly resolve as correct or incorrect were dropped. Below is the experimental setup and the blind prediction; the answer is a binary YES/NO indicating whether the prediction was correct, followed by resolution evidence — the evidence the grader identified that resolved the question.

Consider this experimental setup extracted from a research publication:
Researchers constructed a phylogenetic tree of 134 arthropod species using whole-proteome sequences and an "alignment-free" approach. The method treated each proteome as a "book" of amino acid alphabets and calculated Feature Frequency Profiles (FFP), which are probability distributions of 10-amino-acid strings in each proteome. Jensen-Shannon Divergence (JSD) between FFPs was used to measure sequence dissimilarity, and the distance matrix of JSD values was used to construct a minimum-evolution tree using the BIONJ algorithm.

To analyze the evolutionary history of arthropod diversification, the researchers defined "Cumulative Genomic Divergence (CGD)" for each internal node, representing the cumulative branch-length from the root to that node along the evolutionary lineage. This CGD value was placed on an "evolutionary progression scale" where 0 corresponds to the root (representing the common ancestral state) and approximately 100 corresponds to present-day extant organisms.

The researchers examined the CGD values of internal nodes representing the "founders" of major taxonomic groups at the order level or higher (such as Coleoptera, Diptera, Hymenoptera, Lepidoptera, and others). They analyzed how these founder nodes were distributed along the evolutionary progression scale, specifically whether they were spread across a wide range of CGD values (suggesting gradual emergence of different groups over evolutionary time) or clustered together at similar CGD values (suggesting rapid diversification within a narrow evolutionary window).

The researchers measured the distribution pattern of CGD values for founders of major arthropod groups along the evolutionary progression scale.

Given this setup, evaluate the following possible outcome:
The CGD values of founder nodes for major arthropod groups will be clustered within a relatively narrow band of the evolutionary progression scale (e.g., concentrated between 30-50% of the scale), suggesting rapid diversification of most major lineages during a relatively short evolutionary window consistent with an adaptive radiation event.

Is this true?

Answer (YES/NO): NO